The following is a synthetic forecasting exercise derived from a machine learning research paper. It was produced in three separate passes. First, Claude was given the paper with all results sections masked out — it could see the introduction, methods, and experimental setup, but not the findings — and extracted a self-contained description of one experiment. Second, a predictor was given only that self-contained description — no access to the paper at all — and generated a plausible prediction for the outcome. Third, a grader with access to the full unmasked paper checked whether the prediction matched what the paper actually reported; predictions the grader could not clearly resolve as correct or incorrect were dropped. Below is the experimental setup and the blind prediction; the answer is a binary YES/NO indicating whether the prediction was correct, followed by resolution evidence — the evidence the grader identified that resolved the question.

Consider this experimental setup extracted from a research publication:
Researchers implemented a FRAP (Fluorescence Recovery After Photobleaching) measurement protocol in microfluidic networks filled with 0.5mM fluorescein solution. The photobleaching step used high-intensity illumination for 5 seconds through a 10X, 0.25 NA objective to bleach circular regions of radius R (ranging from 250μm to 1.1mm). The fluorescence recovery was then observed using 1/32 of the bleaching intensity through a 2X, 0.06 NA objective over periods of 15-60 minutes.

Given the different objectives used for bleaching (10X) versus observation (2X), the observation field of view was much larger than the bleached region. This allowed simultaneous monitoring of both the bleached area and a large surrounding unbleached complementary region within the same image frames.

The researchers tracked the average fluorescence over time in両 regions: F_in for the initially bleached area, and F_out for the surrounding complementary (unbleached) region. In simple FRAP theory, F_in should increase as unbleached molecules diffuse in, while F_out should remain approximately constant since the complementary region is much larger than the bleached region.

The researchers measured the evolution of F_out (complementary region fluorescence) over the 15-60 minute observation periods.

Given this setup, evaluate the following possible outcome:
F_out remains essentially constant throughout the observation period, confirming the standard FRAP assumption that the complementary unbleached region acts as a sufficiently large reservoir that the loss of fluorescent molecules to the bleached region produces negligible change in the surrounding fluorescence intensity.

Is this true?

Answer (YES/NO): NO